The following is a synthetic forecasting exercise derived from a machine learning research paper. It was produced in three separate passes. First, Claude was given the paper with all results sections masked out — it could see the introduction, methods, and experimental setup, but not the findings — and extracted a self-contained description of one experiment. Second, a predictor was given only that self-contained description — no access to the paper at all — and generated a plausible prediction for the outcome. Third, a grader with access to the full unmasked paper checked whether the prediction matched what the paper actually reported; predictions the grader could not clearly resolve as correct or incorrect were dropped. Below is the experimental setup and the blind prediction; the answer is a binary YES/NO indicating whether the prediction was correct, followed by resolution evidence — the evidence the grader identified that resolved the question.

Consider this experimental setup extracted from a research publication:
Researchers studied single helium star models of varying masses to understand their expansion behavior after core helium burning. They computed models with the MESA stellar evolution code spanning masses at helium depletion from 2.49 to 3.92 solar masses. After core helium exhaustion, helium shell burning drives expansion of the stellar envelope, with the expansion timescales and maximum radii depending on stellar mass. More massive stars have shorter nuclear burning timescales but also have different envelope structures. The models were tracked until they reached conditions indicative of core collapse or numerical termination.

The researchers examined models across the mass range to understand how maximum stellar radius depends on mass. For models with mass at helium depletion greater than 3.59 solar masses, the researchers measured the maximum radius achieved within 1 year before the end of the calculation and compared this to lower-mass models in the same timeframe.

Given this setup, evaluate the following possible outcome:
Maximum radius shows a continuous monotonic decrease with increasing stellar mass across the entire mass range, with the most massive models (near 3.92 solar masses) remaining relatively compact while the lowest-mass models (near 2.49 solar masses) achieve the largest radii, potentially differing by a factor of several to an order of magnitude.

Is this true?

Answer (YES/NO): NO